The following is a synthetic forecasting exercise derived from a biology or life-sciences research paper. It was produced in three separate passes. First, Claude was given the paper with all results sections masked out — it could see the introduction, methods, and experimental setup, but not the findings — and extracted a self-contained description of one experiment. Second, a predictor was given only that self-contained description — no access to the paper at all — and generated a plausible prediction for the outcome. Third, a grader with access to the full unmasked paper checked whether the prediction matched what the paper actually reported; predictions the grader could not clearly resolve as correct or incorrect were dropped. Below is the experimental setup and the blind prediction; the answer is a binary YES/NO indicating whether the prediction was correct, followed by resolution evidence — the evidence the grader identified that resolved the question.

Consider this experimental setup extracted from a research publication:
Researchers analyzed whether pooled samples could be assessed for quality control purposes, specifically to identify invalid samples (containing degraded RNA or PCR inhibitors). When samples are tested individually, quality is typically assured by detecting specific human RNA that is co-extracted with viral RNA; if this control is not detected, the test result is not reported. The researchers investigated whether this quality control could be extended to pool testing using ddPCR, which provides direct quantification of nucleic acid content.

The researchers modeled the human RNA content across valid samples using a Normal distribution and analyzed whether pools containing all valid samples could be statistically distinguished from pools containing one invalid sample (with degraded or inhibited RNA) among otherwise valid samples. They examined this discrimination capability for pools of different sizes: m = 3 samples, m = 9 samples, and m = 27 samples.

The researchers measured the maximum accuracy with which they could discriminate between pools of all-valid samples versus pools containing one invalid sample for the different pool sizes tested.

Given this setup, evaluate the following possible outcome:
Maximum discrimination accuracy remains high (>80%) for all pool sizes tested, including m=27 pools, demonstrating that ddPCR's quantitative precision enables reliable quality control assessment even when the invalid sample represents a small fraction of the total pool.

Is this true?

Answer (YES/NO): YES